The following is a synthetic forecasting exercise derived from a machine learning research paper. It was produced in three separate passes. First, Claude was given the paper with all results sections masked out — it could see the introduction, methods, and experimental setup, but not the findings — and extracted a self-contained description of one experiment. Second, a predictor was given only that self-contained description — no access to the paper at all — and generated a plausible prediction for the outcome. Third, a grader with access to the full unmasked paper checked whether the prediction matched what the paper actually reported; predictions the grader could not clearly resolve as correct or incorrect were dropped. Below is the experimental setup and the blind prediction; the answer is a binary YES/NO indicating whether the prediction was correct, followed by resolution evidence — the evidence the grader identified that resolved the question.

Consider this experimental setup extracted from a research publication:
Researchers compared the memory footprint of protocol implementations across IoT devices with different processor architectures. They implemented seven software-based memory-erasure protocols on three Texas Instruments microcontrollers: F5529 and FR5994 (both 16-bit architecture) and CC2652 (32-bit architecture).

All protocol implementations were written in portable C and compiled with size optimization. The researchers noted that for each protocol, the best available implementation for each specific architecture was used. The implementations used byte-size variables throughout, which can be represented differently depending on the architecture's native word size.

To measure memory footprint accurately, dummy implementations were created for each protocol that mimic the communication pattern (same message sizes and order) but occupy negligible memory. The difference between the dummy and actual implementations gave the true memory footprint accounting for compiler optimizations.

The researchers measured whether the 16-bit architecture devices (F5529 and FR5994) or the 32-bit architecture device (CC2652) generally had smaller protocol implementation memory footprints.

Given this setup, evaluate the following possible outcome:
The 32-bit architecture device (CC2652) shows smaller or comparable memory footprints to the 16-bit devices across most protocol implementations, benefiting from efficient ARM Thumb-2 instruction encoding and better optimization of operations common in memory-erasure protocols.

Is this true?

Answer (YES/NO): NO